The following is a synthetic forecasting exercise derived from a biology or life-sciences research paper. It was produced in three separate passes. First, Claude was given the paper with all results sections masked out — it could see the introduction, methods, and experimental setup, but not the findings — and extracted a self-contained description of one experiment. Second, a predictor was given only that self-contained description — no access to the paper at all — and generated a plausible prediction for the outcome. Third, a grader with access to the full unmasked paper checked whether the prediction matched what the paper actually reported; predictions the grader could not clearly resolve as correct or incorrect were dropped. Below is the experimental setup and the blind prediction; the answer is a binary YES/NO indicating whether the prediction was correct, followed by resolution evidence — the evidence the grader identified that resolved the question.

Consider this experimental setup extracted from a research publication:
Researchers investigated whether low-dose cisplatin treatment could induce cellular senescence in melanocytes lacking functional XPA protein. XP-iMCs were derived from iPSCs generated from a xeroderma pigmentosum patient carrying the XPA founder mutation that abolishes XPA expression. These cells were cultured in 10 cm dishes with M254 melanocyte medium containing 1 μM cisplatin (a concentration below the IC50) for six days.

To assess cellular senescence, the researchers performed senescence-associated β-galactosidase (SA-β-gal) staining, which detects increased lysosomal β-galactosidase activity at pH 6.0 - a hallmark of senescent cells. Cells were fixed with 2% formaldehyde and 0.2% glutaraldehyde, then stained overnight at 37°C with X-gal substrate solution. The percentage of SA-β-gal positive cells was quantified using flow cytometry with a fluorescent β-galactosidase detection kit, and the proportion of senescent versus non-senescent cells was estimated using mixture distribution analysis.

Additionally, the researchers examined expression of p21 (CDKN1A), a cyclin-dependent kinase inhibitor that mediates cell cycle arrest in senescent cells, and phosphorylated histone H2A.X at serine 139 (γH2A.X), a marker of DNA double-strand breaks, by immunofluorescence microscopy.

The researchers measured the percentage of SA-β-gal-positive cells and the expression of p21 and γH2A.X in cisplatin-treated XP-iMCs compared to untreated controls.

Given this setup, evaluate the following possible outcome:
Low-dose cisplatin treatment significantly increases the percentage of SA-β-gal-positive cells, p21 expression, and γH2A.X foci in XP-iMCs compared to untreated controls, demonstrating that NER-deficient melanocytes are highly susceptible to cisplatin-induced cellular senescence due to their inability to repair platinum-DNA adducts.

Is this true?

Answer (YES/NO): YES